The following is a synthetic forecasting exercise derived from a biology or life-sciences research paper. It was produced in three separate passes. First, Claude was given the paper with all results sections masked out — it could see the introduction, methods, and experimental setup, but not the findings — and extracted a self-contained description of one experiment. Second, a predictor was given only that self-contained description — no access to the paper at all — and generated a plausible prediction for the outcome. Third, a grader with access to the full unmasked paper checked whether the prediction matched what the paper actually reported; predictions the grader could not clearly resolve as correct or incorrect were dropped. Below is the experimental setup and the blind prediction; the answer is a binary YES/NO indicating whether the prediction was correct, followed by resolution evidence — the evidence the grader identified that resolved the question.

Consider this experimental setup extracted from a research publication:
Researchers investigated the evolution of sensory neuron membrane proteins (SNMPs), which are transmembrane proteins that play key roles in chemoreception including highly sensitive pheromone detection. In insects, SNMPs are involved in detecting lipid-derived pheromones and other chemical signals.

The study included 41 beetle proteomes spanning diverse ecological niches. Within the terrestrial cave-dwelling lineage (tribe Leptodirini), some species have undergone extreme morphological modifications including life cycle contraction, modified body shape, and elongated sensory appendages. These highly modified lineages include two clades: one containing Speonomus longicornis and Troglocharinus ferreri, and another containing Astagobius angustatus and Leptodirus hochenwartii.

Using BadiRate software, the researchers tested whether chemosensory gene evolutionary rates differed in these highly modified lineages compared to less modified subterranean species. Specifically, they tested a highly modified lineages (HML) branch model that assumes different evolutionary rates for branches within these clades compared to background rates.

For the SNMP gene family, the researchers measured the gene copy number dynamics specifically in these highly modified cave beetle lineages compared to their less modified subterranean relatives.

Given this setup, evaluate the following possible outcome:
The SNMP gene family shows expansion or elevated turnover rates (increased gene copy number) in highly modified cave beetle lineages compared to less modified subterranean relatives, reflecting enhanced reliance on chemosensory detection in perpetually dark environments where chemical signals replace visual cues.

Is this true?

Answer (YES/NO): NO